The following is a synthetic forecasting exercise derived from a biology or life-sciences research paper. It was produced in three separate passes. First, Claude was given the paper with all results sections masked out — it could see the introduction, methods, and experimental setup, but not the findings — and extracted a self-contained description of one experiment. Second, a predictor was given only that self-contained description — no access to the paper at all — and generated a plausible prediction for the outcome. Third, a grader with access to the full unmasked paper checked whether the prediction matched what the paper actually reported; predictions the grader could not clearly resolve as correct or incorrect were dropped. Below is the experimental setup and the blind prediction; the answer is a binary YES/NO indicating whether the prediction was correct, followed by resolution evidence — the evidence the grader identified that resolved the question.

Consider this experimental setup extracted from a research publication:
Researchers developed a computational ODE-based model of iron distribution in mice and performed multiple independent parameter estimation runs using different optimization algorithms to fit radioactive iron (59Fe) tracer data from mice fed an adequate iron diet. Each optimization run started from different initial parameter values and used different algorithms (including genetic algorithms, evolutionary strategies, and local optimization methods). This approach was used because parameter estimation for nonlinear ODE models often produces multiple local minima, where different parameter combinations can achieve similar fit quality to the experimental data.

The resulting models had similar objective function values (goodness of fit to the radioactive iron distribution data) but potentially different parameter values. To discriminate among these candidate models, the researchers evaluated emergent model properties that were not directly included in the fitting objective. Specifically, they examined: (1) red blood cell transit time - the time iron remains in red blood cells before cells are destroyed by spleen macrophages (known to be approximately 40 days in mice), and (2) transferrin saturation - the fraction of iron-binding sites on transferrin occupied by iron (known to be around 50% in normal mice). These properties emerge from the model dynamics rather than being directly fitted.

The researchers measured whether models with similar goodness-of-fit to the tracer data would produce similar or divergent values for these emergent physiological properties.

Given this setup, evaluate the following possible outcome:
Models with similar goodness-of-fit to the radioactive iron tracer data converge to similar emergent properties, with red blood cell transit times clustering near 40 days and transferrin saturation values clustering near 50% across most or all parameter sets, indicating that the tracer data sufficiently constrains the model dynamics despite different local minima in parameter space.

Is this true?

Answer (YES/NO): NO